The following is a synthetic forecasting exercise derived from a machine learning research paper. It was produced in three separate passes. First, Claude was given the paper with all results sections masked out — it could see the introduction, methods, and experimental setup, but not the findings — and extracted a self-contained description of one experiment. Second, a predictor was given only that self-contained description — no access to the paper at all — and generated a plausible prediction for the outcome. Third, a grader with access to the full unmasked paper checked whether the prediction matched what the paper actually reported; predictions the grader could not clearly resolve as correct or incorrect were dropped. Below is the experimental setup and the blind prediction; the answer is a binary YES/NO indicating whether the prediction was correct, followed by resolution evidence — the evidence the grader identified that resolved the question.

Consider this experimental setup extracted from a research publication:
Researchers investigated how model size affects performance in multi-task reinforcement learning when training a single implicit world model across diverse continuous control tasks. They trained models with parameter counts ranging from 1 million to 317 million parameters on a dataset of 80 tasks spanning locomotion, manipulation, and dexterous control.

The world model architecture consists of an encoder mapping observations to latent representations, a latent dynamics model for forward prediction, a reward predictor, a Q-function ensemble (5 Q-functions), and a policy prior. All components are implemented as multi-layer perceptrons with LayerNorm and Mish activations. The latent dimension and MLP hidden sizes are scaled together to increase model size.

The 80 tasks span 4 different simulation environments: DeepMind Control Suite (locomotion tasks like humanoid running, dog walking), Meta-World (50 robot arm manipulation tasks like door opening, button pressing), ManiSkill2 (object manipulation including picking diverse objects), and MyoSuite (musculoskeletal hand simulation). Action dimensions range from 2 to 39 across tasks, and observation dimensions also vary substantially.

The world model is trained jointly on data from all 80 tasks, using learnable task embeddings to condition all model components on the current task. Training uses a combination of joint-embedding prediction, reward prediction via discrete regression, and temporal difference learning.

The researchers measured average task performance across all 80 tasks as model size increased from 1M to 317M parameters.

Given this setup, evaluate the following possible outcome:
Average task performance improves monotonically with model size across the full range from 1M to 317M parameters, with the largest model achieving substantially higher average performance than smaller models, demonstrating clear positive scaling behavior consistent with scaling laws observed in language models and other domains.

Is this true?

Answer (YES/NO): YES